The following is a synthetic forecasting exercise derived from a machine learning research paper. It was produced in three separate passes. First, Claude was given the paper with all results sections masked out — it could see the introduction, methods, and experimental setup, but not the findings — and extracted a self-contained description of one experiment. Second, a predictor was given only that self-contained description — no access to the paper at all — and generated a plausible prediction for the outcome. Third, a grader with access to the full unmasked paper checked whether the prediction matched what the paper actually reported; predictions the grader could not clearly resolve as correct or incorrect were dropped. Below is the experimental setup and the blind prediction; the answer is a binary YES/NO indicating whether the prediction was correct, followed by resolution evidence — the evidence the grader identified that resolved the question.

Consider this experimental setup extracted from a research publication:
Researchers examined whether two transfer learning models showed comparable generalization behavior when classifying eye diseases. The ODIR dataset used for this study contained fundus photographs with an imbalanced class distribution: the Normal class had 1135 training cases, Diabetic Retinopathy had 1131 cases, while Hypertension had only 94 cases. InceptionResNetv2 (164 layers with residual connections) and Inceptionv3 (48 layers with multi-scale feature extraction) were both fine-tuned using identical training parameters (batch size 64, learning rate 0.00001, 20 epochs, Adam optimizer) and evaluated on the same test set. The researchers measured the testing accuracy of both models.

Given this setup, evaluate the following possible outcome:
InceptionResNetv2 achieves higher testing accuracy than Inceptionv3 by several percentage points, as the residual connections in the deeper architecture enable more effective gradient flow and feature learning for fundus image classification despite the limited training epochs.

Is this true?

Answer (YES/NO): NO